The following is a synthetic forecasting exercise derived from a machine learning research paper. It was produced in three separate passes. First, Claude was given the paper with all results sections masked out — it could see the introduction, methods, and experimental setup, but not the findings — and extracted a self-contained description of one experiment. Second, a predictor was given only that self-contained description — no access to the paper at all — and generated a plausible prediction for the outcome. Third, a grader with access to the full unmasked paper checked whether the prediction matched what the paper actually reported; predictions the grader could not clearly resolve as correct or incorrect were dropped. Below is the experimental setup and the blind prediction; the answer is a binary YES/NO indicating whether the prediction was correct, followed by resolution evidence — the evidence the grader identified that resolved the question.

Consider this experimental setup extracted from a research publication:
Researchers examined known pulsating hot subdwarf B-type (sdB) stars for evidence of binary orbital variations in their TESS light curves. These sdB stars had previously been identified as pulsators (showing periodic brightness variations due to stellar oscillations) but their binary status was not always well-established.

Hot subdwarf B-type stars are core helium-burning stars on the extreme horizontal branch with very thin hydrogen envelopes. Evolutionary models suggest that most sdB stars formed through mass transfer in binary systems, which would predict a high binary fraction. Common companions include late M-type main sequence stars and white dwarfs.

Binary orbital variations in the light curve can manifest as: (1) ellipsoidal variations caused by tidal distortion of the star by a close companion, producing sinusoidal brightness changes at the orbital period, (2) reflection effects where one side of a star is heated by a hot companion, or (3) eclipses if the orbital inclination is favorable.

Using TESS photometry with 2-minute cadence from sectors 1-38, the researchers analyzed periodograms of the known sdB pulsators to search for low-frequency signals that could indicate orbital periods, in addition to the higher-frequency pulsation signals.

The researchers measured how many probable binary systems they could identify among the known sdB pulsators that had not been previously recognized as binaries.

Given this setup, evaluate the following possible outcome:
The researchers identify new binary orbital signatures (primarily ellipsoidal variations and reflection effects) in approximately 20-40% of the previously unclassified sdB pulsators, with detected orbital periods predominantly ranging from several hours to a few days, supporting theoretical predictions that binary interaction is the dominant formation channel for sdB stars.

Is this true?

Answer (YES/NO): NO